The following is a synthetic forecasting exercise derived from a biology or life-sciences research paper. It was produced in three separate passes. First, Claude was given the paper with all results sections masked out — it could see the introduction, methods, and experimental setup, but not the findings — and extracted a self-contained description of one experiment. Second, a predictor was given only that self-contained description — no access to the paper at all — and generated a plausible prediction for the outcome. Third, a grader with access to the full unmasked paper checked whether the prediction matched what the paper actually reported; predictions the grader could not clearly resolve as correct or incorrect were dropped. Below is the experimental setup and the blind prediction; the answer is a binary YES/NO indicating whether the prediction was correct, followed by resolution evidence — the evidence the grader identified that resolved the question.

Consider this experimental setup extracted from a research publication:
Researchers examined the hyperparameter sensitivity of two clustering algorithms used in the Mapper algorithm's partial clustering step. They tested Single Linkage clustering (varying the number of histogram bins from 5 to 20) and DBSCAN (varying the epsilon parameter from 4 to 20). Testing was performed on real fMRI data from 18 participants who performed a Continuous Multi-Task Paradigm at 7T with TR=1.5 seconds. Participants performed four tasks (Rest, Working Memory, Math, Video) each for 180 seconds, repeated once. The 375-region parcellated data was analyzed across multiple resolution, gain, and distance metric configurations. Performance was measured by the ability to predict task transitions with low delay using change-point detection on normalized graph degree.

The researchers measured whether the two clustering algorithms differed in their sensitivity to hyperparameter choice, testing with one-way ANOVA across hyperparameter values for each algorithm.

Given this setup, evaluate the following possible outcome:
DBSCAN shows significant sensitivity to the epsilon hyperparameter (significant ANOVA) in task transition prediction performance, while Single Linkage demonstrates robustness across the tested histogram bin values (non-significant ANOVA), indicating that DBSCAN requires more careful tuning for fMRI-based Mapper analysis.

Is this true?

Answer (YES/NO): NO